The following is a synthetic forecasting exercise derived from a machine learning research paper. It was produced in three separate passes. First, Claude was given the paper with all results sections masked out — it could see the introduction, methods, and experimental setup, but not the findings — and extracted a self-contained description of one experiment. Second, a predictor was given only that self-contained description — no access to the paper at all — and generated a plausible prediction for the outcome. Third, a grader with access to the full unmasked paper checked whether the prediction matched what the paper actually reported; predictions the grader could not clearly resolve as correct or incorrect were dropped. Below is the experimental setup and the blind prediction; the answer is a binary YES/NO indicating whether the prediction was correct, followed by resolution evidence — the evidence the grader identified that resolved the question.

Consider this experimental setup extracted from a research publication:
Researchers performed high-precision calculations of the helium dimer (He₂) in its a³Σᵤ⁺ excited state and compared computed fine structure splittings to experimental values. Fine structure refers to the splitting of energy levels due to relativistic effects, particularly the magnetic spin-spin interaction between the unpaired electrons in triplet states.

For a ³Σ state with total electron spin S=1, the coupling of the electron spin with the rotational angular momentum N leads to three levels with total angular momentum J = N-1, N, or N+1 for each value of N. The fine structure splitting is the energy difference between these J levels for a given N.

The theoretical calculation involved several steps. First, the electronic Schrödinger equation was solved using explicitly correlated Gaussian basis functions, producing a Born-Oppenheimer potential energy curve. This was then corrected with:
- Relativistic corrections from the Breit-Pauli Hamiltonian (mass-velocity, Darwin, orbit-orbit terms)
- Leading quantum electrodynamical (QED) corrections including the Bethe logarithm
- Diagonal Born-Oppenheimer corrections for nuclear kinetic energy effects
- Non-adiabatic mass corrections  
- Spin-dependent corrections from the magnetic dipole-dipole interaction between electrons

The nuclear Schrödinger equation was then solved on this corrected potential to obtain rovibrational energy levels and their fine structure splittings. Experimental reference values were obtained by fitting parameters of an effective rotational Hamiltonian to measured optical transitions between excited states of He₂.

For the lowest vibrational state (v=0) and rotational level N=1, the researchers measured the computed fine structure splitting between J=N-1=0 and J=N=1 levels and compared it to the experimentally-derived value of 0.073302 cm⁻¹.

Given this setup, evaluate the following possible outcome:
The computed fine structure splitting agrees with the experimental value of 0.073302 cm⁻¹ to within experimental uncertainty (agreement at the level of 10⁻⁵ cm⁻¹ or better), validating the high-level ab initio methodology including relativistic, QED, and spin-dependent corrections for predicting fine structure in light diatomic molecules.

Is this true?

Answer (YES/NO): NO